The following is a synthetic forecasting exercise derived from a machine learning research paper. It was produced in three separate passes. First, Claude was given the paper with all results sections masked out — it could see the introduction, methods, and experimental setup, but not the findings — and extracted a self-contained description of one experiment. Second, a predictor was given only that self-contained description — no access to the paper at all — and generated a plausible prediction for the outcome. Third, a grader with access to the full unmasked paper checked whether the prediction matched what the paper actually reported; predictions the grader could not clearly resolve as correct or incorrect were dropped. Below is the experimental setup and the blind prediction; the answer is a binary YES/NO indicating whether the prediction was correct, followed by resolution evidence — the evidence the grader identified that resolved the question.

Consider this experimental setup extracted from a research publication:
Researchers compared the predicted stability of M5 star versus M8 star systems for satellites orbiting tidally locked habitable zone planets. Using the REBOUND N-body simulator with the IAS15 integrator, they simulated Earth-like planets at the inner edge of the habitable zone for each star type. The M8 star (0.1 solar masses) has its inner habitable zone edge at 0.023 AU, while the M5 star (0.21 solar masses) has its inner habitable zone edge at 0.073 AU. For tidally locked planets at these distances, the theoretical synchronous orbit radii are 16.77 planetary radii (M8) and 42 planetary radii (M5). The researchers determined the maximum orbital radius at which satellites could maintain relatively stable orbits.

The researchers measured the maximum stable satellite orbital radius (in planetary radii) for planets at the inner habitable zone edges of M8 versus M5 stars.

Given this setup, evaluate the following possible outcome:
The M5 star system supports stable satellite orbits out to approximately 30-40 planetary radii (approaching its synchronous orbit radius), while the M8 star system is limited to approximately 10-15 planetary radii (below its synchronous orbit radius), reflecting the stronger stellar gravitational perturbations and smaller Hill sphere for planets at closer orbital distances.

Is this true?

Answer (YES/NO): NO